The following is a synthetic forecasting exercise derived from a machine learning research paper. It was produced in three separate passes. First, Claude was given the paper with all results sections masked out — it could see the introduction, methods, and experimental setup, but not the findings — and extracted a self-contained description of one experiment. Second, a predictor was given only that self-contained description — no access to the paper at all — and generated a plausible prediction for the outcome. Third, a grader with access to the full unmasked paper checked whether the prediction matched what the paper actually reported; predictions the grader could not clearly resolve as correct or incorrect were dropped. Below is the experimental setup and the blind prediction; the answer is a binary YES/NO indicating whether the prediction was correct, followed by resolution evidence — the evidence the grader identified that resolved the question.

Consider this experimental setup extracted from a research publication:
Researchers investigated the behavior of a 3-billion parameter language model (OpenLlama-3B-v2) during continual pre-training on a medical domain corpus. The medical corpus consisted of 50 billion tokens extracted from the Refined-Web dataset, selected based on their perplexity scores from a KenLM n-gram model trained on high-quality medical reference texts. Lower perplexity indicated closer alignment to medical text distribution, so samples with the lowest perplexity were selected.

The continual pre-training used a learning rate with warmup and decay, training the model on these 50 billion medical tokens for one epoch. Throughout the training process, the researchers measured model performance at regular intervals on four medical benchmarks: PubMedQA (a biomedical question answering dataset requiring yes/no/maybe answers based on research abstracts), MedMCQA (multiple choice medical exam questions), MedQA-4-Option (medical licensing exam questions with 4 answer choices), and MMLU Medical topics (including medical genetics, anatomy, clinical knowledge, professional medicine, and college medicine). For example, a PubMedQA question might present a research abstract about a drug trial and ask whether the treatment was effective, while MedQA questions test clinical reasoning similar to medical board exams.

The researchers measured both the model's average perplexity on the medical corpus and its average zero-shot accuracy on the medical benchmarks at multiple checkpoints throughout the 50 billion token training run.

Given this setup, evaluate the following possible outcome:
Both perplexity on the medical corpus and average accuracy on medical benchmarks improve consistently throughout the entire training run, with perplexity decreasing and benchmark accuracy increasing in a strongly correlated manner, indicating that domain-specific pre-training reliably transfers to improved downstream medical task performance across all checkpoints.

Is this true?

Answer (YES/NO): NO